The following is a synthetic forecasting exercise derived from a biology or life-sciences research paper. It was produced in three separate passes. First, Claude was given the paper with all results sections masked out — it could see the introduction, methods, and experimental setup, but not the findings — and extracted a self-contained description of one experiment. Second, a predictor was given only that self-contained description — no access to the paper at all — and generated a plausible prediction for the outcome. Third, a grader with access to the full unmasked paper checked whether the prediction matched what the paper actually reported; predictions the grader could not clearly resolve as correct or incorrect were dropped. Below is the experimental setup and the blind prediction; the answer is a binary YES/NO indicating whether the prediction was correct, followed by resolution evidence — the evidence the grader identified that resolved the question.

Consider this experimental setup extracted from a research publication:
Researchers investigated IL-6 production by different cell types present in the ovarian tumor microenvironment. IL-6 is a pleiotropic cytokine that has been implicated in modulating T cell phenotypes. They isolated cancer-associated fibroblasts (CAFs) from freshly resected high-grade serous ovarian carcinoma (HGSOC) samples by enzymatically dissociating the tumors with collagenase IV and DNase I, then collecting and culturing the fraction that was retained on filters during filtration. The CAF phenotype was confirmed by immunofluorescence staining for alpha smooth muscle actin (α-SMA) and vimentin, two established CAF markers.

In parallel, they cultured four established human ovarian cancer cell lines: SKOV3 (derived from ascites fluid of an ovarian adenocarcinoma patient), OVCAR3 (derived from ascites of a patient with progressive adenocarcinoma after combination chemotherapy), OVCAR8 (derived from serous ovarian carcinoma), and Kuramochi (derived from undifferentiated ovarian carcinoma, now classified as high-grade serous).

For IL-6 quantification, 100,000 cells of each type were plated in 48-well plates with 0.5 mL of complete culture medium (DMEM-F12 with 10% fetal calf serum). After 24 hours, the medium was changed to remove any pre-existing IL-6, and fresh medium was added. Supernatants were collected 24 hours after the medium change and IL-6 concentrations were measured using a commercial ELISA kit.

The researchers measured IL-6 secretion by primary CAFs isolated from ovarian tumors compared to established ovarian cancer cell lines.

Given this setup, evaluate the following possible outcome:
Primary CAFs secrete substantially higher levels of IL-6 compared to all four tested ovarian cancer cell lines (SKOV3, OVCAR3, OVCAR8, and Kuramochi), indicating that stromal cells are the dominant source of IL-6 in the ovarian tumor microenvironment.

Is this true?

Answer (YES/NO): YES